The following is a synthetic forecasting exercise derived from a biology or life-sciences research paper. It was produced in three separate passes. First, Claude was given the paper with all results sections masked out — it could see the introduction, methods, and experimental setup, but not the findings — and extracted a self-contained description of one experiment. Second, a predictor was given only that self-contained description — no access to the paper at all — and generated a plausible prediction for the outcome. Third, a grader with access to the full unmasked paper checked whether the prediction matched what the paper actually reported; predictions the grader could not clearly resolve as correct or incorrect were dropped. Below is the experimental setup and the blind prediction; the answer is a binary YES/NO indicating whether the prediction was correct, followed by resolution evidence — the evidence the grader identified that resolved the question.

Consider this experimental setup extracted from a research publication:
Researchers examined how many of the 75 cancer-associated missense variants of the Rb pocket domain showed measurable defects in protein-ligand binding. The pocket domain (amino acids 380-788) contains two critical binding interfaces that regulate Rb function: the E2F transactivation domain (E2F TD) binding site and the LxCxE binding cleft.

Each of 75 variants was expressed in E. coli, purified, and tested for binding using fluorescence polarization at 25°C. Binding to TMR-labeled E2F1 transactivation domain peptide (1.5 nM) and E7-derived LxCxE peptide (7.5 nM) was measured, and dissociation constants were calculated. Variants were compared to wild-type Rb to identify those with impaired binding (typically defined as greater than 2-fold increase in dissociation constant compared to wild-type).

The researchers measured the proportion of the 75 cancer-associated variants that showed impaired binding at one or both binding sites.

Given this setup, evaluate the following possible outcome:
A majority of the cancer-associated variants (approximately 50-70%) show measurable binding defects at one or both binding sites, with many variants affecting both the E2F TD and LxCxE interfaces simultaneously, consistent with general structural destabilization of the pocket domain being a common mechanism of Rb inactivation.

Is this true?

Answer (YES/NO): NO